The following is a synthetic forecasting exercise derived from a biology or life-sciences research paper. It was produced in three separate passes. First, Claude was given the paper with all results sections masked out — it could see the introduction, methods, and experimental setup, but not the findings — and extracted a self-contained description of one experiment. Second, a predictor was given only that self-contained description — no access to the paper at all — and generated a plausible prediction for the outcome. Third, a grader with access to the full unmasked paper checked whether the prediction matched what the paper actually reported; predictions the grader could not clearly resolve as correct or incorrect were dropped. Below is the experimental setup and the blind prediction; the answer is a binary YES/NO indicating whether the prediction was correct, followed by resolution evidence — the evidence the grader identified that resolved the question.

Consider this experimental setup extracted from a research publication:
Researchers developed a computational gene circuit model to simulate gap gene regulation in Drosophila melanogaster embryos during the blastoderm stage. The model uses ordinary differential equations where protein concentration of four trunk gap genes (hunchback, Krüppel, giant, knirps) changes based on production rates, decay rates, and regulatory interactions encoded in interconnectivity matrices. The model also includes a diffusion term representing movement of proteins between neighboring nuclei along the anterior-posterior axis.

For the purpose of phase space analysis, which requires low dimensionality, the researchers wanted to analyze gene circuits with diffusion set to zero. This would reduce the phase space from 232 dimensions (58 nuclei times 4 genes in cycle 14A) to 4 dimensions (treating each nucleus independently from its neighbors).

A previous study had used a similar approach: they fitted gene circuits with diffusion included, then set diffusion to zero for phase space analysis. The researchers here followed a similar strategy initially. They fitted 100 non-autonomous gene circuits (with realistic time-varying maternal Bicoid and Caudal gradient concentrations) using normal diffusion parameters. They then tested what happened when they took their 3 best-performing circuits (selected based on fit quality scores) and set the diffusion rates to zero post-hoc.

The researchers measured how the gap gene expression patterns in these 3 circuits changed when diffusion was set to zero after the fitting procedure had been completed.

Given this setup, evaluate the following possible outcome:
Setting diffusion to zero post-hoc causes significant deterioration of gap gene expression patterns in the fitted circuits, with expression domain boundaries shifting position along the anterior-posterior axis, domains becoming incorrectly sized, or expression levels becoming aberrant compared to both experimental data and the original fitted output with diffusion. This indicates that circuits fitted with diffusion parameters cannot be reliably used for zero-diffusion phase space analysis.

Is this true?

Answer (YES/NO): YES